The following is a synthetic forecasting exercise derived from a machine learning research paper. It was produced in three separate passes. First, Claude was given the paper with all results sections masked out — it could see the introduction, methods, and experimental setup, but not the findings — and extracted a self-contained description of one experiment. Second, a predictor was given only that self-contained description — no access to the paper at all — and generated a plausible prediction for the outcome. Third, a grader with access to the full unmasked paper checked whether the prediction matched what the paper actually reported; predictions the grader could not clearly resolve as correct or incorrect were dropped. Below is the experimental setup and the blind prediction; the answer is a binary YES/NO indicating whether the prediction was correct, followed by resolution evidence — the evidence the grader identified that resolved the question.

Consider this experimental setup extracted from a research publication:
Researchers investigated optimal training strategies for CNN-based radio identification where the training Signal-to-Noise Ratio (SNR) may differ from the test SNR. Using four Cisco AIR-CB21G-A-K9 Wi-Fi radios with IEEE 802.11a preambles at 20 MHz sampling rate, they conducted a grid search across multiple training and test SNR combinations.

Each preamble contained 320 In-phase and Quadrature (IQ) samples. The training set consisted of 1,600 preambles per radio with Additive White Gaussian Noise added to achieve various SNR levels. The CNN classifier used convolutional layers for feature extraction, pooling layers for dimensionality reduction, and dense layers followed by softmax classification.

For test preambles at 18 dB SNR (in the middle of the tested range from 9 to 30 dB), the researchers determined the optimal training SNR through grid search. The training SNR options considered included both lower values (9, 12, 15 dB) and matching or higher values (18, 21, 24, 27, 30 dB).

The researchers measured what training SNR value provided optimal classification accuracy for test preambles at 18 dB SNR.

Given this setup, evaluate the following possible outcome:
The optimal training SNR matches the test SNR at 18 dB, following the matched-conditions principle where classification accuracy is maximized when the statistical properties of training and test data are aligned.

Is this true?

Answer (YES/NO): NO